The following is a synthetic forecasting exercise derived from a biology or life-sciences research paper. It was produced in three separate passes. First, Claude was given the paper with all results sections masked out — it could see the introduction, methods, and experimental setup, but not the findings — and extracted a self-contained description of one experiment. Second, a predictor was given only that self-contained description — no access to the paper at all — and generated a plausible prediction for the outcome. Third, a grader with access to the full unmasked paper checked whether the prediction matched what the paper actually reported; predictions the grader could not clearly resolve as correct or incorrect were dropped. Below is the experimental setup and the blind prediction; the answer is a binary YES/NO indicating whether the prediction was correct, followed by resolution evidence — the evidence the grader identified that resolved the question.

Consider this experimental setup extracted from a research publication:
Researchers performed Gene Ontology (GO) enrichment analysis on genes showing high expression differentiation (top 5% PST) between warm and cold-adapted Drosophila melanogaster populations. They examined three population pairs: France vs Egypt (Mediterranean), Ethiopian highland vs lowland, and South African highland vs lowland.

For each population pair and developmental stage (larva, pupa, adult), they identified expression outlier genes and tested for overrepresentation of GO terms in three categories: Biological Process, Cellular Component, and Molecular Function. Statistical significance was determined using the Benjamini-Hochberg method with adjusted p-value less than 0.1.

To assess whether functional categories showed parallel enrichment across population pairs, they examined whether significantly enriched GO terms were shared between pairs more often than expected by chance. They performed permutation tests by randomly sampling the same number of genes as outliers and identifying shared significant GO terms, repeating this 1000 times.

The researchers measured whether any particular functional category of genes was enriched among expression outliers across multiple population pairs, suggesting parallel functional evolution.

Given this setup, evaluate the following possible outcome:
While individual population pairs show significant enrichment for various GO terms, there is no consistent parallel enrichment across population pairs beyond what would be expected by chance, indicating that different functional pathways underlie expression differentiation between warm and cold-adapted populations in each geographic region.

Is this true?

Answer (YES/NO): NO